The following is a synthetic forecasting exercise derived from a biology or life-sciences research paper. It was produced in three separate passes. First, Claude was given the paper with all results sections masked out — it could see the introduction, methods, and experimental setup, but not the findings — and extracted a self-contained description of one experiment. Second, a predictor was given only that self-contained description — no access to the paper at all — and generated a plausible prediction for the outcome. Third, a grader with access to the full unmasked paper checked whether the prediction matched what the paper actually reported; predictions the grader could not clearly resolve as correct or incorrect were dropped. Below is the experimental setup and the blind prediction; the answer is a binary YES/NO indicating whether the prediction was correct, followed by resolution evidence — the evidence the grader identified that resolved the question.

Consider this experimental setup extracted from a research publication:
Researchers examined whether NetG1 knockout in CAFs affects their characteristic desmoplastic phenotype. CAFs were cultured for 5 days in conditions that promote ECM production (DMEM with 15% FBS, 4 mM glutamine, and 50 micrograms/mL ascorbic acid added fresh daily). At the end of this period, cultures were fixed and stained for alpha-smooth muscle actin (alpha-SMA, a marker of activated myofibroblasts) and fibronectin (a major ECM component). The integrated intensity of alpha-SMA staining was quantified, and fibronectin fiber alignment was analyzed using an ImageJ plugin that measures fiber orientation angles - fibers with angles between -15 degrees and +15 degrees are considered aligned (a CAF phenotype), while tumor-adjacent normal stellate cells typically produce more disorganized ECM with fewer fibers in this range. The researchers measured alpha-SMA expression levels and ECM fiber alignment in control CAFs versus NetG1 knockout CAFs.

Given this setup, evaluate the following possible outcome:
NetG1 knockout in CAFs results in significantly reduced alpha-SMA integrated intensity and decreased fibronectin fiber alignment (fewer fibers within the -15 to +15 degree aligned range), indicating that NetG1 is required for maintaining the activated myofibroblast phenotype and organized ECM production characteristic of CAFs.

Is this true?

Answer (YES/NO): NO